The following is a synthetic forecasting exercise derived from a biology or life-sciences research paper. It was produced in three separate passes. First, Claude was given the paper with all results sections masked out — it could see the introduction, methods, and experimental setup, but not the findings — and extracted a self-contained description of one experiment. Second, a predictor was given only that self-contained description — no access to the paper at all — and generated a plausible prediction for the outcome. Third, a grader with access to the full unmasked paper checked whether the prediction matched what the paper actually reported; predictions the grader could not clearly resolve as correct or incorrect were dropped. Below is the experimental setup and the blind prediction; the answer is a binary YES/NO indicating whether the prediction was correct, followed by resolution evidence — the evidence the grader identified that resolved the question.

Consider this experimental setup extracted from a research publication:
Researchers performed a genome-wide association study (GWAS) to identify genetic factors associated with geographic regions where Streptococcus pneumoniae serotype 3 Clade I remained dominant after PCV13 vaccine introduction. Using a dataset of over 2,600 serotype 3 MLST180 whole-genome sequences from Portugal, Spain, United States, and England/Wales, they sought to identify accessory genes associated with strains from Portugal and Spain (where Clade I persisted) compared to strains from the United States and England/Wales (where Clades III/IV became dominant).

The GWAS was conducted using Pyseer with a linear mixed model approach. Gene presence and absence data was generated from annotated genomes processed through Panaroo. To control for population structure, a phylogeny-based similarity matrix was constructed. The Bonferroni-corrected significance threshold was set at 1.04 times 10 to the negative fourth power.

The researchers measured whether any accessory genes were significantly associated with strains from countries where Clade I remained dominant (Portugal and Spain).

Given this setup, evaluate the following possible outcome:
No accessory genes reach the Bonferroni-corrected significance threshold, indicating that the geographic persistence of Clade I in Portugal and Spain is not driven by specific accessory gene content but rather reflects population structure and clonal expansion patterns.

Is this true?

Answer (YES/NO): NO